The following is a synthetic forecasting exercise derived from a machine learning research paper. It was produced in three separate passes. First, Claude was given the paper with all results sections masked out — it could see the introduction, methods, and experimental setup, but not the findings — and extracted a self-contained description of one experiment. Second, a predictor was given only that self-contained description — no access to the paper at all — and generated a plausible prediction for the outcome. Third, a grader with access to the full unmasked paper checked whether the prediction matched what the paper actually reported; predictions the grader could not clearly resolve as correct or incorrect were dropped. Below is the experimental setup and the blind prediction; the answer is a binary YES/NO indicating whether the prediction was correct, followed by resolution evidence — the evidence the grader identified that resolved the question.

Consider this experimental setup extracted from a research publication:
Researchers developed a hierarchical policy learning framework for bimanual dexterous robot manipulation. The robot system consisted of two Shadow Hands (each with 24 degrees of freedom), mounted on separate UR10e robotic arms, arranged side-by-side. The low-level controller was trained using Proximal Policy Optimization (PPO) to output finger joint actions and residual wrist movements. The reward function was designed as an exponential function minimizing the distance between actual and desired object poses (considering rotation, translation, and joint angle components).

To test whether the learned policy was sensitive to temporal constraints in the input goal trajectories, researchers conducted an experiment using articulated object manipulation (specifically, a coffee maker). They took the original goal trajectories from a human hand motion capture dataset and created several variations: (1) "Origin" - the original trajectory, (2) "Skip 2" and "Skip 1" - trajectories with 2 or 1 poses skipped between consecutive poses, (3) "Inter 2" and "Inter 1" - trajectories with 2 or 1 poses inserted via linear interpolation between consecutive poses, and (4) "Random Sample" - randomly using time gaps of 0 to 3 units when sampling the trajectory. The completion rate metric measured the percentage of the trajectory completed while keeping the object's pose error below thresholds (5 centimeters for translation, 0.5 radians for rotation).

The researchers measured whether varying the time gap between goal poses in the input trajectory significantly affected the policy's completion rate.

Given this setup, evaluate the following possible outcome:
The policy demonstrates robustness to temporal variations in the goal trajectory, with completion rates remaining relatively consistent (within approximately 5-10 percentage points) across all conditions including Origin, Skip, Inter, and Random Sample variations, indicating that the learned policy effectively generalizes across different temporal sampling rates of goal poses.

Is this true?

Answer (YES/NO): YES